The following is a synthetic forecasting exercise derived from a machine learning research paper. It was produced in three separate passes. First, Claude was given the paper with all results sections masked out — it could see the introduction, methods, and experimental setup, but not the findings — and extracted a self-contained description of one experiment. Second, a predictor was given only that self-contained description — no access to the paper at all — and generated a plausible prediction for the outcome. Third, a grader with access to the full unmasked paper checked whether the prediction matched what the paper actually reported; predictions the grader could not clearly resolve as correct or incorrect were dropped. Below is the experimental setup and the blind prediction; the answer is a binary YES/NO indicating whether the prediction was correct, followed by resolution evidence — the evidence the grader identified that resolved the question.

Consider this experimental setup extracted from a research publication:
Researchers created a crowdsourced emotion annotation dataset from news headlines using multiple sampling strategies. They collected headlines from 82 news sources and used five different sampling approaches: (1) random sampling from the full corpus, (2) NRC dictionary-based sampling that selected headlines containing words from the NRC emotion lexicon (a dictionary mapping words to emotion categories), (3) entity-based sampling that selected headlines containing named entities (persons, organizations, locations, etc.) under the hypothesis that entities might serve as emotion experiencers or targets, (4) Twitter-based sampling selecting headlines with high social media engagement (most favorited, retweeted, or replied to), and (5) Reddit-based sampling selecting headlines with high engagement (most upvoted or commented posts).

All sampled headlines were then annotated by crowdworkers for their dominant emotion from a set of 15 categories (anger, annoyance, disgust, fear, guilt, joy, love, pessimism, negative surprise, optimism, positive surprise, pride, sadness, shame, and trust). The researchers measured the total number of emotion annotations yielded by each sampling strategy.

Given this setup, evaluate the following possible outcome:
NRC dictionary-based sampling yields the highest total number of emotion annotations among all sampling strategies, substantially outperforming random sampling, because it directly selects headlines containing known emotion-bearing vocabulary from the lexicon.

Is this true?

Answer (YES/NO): NO